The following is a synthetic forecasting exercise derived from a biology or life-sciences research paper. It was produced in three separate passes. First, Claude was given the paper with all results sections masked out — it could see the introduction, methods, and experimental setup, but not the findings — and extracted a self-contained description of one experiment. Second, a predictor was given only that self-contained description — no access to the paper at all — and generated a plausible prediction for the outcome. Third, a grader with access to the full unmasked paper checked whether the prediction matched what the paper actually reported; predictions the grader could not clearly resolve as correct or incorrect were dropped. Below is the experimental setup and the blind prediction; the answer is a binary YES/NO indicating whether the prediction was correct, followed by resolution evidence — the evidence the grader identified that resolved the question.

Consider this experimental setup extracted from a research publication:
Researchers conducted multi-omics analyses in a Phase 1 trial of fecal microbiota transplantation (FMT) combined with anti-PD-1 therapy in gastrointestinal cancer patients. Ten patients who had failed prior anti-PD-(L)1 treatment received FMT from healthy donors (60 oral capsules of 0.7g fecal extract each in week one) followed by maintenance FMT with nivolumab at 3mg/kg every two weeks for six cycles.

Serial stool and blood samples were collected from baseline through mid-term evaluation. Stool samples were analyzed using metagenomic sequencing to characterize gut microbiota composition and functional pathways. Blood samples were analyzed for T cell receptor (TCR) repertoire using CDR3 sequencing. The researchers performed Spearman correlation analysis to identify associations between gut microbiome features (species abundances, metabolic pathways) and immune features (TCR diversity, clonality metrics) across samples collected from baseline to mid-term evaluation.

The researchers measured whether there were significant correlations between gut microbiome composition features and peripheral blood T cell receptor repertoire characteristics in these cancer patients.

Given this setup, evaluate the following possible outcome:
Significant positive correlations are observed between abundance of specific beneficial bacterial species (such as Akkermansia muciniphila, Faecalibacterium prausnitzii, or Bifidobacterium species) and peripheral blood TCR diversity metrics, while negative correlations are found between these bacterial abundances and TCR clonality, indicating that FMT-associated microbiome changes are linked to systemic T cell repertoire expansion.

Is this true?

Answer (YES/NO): NO